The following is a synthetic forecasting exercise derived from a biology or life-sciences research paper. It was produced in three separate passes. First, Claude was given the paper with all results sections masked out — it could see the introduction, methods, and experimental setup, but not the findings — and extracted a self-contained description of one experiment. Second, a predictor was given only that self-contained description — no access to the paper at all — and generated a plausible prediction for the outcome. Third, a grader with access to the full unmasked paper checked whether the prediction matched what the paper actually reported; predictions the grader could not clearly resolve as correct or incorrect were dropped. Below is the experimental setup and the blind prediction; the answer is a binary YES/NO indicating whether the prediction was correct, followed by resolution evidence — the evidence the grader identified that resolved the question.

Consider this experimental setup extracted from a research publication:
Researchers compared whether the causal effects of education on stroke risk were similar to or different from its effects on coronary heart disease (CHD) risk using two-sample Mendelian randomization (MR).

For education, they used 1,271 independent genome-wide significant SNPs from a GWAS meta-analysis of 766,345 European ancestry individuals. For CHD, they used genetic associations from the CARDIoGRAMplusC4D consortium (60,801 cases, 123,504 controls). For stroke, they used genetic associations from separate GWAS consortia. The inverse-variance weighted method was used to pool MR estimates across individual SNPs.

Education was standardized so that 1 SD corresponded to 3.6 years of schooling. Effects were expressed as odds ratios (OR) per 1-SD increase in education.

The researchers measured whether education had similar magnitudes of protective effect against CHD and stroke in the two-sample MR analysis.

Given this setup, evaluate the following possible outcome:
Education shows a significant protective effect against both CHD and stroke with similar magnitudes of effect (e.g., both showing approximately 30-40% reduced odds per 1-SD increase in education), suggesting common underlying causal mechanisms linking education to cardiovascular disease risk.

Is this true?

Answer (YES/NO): NO